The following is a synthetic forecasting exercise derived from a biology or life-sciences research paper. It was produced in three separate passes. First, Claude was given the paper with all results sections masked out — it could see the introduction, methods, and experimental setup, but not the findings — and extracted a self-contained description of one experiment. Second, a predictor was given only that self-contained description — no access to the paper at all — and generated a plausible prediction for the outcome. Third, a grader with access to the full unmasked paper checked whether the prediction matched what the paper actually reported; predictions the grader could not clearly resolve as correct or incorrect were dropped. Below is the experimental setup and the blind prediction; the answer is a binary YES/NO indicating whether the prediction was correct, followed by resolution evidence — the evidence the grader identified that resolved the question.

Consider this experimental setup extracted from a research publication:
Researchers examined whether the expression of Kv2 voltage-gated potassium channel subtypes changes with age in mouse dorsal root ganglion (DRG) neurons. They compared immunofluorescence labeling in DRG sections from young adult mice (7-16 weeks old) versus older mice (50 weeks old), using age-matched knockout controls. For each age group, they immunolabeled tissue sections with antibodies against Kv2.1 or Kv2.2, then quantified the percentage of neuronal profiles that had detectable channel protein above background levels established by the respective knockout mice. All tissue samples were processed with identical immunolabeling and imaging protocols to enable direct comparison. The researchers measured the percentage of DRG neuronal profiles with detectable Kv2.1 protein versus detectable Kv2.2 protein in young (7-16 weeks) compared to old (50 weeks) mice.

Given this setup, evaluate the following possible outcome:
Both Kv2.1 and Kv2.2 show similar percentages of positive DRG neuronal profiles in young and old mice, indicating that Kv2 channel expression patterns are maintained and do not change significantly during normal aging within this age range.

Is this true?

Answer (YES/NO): NO